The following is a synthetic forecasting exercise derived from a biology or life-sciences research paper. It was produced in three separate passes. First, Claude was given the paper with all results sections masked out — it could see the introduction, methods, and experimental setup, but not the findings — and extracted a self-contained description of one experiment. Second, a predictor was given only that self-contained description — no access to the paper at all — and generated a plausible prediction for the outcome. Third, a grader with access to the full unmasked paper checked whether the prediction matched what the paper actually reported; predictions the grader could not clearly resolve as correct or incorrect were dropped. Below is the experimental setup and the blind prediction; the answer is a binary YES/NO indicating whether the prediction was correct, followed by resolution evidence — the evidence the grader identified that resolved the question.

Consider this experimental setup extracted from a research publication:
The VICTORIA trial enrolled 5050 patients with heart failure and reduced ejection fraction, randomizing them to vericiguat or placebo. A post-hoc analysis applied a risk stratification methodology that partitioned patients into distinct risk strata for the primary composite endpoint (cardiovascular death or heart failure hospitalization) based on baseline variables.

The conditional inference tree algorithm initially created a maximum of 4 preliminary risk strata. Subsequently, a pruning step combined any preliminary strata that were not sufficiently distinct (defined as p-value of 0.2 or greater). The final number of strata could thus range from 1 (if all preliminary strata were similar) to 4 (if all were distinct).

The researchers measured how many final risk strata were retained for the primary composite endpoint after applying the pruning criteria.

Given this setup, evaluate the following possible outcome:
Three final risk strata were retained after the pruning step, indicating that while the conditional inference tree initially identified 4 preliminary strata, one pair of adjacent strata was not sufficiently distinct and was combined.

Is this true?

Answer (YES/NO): YES